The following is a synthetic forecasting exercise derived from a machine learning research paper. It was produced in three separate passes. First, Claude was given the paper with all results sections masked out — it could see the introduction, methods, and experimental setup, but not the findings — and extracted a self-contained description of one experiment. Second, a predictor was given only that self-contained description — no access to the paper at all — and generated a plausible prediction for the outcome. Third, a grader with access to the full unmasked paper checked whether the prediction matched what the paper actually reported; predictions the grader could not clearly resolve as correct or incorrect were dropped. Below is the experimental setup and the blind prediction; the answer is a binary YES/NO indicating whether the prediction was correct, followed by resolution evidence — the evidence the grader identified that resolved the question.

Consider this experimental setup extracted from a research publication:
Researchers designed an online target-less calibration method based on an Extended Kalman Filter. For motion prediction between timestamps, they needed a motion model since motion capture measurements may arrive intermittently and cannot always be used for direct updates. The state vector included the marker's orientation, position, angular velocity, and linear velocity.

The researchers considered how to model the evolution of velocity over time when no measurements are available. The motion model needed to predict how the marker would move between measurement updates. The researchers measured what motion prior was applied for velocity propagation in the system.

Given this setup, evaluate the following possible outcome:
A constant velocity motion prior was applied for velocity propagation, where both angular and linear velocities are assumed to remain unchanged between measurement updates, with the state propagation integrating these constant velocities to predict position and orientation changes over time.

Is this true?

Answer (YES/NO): YES